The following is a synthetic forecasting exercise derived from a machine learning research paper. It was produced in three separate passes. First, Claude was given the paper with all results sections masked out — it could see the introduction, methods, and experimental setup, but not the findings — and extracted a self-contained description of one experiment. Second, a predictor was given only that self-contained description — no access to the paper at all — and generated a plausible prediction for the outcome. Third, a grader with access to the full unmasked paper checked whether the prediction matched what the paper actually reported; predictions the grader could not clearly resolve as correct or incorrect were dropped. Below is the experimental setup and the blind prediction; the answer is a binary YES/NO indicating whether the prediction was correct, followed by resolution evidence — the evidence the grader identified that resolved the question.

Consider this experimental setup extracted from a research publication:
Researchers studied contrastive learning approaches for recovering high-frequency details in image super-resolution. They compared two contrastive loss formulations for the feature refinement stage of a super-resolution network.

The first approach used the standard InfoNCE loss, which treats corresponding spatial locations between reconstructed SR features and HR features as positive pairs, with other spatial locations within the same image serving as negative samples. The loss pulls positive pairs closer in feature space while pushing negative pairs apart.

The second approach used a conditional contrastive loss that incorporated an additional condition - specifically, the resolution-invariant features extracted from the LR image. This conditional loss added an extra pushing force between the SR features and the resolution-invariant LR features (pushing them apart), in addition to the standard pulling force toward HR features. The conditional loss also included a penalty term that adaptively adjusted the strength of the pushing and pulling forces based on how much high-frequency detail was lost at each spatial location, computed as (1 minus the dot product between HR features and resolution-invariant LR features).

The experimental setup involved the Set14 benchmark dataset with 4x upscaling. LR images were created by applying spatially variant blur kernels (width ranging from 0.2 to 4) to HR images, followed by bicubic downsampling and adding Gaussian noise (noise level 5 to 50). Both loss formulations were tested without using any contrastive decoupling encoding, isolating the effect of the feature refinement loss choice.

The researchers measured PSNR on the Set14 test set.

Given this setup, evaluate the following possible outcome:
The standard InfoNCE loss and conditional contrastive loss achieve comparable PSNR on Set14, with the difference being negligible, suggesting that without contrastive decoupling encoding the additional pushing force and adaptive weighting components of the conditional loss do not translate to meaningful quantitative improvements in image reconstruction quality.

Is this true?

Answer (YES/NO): NO